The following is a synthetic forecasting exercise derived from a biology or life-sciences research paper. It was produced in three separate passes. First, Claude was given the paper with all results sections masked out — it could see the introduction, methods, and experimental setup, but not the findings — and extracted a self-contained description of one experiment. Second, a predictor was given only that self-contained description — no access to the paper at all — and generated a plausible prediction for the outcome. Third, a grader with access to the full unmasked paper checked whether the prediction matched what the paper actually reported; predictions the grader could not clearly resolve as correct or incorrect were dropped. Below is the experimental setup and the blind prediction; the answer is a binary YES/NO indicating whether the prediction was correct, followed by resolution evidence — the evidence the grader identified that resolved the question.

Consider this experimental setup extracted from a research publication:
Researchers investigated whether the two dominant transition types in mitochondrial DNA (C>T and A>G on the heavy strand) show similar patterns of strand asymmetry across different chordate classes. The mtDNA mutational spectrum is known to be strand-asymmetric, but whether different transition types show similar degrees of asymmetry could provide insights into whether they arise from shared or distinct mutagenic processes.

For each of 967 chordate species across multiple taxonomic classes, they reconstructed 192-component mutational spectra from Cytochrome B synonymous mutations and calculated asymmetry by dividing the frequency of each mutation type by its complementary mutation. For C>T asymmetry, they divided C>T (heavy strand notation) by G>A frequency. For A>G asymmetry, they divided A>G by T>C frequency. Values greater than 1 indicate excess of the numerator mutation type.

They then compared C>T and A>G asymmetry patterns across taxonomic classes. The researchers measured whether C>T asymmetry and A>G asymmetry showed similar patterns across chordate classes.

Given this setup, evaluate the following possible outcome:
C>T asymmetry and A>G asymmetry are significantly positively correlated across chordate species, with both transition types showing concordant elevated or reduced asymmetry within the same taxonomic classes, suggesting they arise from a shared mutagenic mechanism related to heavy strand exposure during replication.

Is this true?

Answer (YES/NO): NO